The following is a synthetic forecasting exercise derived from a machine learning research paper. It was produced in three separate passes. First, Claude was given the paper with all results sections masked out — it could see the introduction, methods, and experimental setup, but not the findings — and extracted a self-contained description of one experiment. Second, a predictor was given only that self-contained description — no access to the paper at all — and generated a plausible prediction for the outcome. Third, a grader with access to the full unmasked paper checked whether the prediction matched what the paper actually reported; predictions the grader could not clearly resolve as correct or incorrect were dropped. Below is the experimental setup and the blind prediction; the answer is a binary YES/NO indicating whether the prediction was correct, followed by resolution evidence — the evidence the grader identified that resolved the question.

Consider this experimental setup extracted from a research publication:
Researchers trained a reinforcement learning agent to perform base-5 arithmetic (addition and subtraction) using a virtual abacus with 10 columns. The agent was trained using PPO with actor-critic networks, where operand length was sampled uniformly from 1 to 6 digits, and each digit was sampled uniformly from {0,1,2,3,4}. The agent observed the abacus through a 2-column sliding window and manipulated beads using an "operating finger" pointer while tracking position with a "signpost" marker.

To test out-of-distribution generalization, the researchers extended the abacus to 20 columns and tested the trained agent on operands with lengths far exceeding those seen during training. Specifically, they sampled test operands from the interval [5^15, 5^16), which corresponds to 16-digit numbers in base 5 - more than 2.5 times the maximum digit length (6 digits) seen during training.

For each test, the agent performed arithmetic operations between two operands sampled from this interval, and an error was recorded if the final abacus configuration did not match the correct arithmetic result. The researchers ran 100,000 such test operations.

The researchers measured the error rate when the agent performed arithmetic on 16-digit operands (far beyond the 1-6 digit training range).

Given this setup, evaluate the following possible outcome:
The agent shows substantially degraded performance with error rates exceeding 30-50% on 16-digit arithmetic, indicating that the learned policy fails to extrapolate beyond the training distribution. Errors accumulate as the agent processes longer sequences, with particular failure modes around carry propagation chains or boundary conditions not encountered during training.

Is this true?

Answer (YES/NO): NO